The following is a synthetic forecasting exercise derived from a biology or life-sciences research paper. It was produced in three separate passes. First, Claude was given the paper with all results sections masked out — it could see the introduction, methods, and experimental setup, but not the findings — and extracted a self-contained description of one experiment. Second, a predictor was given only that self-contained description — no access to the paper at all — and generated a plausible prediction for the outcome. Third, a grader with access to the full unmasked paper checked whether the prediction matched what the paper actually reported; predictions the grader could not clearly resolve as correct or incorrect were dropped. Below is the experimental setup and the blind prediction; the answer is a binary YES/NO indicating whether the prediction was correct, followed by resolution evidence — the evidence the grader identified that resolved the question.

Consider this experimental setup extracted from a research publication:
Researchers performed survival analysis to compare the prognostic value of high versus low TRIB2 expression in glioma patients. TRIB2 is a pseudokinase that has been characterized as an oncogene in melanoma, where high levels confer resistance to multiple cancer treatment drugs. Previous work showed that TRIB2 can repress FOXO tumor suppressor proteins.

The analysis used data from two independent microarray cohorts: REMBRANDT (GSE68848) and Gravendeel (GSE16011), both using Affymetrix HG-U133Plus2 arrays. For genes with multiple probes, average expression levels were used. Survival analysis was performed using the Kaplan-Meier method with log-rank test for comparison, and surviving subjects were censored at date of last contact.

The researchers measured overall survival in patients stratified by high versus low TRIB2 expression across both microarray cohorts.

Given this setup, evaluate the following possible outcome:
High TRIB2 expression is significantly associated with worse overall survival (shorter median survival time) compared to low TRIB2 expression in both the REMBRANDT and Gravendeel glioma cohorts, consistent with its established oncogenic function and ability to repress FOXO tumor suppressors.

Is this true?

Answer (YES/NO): YES